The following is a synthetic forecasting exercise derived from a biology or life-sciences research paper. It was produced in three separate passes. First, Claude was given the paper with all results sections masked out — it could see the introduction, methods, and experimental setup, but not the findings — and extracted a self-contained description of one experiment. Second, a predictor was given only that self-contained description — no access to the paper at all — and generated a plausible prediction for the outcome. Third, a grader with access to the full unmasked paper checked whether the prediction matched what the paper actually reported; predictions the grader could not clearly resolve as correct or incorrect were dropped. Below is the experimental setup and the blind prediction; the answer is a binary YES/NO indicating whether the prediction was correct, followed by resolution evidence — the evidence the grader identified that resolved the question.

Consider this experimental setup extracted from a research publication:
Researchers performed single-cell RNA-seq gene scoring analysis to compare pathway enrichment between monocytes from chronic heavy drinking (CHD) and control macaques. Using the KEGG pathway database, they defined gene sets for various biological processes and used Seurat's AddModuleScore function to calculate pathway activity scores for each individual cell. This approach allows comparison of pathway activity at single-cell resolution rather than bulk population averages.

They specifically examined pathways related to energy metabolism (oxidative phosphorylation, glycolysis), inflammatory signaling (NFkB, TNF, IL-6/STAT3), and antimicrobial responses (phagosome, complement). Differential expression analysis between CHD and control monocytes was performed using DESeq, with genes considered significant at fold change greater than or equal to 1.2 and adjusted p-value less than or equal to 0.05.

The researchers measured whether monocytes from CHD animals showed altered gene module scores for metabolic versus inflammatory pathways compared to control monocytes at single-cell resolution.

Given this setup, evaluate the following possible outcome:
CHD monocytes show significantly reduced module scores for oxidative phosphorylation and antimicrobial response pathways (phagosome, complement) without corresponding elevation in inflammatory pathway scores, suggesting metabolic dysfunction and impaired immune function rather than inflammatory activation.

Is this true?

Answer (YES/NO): NO